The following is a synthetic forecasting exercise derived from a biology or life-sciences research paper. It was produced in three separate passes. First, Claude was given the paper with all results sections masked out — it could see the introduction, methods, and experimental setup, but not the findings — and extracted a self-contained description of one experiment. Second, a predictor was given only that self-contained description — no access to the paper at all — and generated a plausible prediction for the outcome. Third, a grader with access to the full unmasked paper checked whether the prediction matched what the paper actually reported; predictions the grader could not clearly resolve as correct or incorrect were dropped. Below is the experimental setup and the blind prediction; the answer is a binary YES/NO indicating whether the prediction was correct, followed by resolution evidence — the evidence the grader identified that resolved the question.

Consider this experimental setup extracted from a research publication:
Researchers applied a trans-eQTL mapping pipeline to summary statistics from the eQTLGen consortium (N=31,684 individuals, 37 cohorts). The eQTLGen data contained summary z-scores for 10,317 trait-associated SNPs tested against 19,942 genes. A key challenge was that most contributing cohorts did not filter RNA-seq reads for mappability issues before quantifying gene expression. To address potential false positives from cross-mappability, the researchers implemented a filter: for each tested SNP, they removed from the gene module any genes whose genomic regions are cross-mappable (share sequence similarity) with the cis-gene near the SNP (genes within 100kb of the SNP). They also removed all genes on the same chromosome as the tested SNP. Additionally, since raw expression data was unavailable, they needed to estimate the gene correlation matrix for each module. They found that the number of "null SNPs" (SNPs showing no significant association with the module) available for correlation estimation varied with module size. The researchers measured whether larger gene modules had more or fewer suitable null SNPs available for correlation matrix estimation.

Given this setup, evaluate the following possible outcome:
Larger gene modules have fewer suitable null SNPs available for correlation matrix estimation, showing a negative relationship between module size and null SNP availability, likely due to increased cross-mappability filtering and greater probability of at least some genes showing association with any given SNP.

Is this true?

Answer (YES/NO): YES